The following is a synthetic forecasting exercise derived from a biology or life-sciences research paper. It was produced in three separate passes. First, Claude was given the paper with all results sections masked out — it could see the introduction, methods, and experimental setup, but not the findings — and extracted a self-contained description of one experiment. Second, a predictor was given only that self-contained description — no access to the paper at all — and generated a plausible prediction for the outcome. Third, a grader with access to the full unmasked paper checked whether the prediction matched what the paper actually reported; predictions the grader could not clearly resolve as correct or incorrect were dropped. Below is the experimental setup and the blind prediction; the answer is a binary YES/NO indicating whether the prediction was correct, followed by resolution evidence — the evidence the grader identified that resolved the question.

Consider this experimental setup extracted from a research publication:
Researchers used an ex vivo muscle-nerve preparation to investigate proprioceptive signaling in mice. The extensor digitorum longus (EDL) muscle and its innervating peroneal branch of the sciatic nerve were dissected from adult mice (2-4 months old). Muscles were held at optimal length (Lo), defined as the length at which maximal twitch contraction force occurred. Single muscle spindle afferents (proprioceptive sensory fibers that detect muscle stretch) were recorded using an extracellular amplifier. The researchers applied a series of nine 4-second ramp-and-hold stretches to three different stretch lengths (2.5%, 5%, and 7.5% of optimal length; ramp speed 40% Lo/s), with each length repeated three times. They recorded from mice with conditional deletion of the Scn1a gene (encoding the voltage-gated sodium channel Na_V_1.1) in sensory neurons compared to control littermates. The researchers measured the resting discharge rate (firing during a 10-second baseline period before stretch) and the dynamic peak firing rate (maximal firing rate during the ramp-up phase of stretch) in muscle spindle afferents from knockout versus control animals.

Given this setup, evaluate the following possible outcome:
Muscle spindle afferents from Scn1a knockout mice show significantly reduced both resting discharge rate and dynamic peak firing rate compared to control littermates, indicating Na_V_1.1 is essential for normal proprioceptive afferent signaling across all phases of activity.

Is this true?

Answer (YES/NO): NO